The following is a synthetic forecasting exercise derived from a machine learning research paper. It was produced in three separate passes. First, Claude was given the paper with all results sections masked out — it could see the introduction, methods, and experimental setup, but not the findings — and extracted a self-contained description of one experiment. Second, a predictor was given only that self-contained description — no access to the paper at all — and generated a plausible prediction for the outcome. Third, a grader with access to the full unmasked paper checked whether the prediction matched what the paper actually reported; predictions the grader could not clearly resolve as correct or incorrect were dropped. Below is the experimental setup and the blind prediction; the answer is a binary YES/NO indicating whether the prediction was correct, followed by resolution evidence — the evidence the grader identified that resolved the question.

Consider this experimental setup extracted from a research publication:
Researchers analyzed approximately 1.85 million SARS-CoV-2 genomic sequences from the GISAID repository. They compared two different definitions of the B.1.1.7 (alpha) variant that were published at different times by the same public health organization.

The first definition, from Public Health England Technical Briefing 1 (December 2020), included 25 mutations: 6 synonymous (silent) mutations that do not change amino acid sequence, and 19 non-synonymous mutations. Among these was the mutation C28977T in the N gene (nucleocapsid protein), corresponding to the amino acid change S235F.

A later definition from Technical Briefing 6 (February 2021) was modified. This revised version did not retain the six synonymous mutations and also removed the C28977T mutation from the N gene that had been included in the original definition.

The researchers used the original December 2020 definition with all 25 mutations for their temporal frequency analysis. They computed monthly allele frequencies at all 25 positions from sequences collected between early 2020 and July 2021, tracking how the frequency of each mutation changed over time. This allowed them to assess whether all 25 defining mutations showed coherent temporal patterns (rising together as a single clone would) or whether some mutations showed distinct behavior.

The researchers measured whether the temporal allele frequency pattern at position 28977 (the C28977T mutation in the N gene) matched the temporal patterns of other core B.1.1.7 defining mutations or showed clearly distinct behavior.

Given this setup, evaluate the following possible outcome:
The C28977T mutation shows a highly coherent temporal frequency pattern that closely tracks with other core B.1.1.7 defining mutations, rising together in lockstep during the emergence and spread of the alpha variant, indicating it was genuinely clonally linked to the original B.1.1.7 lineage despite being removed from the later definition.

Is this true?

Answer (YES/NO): YES